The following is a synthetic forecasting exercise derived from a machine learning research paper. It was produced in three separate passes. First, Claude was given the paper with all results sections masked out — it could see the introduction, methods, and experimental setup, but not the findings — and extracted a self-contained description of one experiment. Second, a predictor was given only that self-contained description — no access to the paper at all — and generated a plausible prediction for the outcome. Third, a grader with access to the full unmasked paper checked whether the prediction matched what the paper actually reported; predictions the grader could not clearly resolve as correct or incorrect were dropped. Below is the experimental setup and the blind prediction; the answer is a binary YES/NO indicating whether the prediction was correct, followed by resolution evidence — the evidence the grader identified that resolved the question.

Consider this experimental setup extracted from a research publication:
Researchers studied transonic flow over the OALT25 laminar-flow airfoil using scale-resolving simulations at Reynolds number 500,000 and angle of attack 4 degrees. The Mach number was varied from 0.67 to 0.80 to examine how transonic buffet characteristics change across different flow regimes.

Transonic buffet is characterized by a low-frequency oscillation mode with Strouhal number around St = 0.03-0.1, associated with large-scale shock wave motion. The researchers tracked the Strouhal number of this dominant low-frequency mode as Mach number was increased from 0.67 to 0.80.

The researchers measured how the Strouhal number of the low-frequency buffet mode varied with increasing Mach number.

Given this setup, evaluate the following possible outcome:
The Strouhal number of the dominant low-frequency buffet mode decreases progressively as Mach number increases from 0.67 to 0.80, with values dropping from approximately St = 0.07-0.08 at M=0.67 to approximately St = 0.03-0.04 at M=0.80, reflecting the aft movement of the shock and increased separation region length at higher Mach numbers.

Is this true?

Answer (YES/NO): NO